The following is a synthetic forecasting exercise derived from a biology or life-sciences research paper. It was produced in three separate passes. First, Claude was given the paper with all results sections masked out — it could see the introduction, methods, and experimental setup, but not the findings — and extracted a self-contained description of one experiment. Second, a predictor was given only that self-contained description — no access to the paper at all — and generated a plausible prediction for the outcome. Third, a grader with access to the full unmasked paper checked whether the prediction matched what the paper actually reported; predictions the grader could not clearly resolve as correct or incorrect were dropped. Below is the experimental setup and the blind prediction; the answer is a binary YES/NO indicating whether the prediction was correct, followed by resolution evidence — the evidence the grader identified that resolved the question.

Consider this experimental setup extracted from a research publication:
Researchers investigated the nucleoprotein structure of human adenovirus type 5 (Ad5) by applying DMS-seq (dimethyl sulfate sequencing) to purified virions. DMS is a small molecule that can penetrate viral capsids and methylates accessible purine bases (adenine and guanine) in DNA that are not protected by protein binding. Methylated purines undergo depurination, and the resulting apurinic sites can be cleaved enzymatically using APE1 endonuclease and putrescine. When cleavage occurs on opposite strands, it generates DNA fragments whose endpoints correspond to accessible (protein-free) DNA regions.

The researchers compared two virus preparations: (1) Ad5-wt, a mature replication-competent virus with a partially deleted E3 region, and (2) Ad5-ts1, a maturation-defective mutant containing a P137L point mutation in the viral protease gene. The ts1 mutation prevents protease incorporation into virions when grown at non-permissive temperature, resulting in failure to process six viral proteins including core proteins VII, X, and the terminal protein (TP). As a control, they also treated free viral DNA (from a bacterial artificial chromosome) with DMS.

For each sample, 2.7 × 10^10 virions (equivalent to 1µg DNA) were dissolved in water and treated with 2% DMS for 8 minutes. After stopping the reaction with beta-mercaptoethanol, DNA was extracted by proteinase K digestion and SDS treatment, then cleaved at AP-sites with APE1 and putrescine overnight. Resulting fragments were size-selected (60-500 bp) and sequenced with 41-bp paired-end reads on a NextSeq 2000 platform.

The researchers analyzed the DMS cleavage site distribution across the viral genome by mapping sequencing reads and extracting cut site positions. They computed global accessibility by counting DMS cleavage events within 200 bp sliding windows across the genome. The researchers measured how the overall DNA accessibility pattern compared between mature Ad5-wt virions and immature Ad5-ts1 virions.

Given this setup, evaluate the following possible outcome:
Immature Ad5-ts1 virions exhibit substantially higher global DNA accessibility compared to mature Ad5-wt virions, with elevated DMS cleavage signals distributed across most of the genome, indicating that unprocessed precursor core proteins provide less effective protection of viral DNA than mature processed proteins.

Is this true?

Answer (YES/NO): NO